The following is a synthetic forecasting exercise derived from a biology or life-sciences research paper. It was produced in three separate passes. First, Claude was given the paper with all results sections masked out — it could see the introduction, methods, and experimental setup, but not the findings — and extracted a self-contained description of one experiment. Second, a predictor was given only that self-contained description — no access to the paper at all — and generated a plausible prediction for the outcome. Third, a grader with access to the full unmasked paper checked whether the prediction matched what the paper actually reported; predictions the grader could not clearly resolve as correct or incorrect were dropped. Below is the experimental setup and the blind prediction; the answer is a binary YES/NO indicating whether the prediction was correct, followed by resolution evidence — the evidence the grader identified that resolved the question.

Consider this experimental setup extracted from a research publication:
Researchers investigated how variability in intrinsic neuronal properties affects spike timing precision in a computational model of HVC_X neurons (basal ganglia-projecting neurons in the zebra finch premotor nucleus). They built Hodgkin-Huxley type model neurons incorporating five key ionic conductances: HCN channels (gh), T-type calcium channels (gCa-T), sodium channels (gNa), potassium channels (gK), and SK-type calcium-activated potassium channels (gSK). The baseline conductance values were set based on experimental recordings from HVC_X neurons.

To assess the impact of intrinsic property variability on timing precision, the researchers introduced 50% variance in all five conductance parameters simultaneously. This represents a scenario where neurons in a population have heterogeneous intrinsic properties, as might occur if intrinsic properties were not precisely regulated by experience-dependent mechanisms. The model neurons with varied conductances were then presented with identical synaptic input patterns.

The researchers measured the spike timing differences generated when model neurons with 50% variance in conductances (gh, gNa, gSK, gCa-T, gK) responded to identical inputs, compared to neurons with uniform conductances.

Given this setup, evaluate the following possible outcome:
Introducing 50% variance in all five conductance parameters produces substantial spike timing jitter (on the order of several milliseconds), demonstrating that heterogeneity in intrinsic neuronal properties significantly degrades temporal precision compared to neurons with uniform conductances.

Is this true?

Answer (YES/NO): NO